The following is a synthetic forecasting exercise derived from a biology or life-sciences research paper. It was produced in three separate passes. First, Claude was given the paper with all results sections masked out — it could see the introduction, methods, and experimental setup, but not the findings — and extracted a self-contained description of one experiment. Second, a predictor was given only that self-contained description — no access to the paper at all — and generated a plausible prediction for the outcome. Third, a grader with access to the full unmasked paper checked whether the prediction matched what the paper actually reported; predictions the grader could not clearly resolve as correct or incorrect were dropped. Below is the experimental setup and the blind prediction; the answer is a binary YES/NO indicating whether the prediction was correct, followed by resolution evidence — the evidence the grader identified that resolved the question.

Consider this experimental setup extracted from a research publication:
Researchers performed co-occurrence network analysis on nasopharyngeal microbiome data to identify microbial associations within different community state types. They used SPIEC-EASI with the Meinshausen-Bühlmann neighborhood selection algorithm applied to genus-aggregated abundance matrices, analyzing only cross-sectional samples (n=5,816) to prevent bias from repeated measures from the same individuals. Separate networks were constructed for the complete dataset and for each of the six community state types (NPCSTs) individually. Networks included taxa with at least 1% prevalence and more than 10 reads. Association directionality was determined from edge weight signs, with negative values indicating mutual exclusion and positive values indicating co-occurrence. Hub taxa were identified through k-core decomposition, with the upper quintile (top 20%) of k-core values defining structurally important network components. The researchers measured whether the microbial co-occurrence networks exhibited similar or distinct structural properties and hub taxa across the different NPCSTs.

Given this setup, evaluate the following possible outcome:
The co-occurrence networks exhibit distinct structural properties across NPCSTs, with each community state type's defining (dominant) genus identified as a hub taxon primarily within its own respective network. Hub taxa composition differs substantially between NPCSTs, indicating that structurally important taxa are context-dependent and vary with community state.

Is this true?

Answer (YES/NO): NO